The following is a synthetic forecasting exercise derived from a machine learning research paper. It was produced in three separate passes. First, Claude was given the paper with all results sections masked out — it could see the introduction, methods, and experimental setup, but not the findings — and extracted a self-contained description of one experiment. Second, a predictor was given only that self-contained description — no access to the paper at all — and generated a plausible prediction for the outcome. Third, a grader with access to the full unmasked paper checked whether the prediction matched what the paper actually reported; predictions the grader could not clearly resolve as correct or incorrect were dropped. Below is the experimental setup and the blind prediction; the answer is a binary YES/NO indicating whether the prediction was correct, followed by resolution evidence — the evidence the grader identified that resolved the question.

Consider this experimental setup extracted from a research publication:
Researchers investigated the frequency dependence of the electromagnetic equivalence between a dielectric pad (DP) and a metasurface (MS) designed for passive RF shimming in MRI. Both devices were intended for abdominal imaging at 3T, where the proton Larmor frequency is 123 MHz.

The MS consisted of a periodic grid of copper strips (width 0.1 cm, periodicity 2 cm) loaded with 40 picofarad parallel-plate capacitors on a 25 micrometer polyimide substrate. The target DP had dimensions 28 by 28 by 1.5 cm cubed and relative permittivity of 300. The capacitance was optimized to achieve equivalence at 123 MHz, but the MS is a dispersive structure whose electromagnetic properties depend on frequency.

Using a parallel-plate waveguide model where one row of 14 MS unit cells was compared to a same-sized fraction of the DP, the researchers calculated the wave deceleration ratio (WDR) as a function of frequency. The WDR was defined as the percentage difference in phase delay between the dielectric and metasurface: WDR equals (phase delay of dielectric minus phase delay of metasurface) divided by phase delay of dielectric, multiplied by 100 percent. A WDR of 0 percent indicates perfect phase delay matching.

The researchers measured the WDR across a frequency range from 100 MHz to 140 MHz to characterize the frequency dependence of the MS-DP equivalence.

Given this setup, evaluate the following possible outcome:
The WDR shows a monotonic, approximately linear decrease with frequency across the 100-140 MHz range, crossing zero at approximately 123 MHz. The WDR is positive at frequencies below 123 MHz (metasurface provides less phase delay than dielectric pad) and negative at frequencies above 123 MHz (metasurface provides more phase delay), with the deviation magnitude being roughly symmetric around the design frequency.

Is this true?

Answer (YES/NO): NO